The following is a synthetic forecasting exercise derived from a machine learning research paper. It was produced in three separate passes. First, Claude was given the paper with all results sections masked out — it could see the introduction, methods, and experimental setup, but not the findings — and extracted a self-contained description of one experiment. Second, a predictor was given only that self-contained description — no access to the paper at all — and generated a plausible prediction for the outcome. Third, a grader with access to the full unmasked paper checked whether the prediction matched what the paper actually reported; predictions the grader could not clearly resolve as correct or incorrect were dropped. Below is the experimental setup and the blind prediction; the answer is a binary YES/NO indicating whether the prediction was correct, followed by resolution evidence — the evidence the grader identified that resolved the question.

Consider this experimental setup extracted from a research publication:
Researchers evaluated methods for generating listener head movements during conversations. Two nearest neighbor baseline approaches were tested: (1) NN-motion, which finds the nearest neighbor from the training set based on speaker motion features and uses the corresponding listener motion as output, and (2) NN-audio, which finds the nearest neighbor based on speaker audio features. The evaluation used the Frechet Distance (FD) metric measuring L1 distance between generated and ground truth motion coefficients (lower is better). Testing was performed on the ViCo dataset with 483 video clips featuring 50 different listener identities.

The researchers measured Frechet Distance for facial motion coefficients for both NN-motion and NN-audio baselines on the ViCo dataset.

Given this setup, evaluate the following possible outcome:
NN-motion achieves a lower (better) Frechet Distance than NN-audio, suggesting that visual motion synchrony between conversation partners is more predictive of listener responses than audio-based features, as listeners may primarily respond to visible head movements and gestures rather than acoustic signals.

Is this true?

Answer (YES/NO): YES